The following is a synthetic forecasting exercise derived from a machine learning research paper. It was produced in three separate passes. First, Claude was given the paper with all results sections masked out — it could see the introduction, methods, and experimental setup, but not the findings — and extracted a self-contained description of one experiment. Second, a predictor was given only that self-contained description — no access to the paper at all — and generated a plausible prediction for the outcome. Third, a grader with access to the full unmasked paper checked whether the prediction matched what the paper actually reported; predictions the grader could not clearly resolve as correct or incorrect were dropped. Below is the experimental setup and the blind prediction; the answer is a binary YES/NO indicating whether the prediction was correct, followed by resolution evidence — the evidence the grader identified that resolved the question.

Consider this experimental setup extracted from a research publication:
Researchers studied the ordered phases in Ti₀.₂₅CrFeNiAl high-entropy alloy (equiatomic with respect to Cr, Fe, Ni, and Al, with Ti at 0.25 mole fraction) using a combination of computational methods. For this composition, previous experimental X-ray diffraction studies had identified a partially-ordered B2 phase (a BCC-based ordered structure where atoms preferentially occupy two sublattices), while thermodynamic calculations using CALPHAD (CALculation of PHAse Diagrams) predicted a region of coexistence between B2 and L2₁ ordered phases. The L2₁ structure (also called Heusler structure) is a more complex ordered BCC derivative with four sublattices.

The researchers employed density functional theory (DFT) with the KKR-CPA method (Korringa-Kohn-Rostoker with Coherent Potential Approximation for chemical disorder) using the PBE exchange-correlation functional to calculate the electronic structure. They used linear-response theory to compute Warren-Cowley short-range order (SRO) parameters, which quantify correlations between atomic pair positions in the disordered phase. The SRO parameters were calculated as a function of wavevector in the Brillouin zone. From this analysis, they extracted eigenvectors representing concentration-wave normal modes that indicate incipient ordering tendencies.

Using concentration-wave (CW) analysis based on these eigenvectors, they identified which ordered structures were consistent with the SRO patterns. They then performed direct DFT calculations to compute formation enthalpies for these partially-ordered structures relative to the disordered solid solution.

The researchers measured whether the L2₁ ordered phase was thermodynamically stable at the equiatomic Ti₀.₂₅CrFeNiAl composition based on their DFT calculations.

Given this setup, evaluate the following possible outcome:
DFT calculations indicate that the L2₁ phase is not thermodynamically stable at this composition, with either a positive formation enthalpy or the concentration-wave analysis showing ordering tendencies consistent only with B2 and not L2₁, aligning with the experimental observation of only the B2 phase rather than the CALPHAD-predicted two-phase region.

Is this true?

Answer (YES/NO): NO